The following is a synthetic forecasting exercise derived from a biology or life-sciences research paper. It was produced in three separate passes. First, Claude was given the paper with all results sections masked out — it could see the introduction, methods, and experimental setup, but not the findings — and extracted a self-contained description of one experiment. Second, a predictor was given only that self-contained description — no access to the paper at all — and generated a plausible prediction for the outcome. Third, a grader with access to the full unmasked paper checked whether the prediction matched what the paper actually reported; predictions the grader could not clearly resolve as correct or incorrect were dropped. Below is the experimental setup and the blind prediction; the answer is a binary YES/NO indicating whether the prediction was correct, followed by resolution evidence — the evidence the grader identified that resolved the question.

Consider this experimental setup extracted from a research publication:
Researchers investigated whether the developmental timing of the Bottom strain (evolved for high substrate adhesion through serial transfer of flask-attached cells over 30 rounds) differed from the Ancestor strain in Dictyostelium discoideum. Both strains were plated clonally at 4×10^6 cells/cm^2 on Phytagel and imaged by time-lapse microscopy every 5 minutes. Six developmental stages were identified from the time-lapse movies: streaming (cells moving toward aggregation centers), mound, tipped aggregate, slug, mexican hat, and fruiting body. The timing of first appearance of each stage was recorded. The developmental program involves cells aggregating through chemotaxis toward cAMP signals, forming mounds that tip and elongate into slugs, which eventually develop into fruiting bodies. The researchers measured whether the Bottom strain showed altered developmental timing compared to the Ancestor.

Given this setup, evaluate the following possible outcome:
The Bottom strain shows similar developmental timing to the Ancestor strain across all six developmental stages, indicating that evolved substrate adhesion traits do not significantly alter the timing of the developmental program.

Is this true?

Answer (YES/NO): YES